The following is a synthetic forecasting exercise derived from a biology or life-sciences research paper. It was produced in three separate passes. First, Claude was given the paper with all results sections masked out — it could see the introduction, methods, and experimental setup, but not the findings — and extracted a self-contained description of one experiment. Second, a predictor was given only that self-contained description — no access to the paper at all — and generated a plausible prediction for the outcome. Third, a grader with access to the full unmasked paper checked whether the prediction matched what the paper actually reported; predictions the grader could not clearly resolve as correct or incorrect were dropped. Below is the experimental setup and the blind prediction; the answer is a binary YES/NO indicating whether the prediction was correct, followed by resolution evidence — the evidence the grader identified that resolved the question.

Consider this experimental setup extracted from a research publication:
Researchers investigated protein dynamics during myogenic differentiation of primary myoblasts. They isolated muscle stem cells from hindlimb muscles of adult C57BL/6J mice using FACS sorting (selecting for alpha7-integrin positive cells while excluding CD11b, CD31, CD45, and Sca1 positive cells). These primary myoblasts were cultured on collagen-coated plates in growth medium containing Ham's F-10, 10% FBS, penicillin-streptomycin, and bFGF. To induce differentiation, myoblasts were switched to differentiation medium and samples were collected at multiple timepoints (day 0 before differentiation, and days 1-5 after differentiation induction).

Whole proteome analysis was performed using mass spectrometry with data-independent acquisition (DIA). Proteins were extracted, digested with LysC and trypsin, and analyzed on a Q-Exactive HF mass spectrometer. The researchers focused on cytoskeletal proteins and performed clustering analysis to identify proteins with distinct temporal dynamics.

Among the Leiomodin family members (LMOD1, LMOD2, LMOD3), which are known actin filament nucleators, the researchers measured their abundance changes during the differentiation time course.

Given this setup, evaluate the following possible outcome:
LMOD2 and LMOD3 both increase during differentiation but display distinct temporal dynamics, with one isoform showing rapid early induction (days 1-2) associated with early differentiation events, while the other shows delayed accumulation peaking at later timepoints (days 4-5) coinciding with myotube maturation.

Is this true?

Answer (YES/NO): NO